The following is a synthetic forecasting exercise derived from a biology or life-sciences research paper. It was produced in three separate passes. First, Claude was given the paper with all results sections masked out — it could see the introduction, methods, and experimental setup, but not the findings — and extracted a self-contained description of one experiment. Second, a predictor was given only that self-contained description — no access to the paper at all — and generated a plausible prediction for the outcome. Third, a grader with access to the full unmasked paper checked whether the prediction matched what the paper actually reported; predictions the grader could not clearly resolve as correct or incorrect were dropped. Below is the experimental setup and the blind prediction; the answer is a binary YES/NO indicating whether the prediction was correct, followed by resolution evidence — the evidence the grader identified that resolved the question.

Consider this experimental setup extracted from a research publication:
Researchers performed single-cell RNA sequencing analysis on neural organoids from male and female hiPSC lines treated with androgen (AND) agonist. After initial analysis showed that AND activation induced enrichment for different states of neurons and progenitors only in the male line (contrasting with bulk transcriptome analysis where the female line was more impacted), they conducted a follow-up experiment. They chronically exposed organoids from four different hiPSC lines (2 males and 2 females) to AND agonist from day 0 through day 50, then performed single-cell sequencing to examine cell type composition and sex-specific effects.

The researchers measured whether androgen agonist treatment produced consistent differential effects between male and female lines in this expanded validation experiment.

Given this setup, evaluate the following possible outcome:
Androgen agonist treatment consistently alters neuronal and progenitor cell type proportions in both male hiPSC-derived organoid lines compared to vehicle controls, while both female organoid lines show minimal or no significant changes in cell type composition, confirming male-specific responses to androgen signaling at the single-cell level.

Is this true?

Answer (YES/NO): NO